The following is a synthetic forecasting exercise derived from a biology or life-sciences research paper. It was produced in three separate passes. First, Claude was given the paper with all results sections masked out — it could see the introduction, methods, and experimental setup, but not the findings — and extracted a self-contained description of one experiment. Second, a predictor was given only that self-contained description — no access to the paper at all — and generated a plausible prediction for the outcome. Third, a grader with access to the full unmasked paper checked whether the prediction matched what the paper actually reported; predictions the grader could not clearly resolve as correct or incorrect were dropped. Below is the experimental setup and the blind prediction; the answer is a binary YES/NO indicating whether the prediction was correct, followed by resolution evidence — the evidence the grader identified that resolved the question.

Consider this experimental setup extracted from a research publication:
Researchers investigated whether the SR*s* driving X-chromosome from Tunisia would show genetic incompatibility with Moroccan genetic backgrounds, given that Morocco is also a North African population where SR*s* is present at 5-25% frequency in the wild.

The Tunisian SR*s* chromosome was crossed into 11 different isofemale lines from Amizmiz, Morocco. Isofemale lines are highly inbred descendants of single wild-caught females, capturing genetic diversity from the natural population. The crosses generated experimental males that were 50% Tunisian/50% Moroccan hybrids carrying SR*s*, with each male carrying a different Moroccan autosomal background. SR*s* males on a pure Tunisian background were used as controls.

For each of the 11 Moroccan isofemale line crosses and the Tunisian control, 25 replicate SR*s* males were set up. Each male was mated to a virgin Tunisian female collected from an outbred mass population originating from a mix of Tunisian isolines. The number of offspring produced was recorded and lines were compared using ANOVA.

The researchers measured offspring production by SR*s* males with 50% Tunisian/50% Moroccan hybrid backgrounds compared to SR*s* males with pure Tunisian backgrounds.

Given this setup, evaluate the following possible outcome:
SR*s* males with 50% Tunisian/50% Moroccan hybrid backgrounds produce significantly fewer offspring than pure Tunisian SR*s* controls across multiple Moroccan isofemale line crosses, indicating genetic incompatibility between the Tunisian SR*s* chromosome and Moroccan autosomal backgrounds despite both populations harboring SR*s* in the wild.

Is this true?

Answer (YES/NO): NO